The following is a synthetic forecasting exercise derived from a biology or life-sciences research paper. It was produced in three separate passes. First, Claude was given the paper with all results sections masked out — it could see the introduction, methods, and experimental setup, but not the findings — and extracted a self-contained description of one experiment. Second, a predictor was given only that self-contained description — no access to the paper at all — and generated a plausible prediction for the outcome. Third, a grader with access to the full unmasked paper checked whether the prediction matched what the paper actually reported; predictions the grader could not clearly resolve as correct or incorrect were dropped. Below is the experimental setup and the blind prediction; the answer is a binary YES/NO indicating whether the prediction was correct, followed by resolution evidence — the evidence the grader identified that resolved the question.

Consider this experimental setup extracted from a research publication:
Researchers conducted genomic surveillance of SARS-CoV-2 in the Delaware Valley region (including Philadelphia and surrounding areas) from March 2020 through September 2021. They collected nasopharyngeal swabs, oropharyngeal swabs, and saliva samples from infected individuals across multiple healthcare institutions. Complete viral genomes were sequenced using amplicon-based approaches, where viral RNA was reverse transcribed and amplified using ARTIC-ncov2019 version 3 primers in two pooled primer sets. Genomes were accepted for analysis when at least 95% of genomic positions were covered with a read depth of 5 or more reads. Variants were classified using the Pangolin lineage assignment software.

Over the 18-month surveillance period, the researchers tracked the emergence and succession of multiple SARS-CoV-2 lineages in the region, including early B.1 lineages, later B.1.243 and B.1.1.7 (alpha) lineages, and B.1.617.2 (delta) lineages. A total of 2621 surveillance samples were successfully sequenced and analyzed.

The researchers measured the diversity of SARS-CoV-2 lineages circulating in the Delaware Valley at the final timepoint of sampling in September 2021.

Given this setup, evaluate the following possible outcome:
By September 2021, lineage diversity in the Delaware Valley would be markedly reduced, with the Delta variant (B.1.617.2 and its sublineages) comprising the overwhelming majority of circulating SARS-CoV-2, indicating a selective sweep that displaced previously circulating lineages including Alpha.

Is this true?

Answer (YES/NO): YES